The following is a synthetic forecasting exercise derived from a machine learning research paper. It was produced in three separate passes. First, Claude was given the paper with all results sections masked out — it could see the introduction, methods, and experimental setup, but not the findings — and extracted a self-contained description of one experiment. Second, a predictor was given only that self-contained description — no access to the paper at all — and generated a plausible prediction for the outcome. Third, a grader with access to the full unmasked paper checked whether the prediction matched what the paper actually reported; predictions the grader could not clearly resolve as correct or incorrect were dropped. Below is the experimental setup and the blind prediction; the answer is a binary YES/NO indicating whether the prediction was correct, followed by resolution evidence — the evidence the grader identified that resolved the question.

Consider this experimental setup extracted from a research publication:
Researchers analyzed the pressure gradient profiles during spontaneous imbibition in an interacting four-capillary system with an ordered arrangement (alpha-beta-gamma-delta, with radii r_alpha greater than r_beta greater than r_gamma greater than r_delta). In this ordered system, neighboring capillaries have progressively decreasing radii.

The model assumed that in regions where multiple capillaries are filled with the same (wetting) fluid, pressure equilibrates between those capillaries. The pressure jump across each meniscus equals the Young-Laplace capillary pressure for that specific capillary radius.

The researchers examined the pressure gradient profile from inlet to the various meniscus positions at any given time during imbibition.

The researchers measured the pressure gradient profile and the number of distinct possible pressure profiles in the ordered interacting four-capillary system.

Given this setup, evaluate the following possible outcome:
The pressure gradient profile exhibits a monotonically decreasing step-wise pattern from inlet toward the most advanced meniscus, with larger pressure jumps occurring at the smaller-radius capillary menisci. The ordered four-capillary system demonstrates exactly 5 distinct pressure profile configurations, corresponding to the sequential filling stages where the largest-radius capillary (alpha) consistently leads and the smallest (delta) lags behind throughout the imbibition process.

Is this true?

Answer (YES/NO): NO